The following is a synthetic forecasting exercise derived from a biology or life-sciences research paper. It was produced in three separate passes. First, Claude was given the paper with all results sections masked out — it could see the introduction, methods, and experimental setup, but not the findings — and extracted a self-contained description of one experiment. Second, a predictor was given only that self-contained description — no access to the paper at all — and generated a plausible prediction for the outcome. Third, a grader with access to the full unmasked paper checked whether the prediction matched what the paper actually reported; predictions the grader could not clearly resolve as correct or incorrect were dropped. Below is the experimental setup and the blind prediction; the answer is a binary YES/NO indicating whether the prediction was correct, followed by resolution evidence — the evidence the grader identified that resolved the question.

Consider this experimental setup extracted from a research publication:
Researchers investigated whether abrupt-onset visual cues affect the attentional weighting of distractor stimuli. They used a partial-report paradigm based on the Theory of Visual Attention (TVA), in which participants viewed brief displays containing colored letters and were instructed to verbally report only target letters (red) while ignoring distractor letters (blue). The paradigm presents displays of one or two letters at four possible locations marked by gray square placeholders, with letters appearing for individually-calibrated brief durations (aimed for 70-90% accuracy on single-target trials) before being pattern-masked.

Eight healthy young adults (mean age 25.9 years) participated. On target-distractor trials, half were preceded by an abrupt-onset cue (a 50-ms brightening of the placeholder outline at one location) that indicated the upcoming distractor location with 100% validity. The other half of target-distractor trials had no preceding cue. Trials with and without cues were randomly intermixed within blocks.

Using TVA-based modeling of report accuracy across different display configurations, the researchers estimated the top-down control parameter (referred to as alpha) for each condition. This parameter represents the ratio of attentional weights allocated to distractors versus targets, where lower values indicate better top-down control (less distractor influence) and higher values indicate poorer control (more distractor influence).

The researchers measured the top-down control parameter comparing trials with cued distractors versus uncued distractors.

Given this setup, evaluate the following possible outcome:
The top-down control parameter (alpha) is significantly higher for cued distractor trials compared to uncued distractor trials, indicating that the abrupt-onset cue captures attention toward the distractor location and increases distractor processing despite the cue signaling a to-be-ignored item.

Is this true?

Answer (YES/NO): YES